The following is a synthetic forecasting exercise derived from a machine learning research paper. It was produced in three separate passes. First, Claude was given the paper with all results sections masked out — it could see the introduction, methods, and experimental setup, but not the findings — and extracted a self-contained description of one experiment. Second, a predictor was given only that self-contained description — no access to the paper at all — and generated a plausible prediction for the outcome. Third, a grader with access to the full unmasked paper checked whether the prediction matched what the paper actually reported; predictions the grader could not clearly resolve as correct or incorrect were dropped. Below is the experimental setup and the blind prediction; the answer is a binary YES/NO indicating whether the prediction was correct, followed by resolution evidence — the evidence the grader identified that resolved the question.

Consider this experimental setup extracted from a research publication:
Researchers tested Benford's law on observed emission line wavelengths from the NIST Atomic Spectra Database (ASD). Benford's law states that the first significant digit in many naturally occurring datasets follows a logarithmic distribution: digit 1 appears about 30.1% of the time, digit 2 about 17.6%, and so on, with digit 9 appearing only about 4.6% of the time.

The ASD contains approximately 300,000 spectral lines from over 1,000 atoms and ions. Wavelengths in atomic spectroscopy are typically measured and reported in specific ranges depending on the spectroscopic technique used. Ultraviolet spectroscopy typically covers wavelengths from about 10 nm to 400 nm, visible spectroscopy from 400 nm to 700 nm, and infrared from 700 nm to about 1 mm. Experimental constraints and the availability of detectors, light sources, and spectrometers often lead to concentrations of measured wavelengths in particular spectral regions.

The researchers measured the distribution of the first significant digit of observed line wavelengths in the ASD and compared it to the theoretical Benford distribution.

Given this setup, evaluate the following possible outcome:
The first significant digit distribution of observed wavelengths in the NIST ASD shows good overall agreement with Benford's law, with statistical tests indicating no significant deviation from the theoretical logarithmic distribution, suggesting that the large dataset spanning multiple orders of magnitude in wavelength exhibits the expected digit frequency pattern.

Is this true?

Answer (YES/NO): NO